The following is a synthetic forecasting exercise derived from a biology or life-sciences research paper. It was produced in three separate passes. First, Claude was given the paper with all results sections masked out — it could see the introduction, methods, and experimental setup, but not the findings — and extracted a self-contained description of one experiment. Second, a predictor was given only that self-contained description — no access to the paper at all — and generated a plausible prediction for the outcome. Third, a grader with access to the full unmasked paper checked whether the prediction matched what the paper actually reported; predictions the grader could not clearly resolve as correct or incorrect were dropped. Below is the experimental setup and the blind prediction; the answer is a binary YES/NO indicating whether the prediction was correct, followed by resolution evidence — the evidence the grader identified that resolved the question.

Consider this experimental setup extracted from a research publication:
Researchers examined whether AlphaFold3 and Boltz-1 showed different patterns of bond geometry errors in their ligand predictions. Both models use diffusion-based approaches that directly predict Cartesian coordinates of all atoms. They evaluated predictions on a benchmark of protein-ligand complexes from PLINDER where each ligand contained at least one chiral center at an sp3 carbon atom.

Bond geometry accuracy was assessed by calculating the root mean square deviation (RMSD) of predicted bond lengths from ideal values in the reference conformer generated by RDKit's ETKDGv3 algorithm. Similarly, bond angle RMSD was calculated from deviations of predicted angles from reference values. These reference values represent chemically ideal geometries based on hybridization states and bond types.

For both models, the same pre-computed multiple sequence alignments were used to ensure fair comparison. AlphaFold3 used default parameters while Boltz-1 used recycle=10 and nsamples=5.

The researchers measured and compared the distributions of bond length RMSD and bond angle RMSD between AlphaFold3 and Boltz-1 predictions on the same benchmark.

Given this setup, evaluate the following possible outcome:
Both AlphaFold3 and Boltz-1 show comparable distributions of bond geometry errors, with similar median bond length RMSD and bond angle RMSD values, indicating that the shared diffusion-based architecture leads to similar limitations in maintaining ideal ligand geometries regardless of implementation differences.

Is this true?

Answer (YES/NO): NO